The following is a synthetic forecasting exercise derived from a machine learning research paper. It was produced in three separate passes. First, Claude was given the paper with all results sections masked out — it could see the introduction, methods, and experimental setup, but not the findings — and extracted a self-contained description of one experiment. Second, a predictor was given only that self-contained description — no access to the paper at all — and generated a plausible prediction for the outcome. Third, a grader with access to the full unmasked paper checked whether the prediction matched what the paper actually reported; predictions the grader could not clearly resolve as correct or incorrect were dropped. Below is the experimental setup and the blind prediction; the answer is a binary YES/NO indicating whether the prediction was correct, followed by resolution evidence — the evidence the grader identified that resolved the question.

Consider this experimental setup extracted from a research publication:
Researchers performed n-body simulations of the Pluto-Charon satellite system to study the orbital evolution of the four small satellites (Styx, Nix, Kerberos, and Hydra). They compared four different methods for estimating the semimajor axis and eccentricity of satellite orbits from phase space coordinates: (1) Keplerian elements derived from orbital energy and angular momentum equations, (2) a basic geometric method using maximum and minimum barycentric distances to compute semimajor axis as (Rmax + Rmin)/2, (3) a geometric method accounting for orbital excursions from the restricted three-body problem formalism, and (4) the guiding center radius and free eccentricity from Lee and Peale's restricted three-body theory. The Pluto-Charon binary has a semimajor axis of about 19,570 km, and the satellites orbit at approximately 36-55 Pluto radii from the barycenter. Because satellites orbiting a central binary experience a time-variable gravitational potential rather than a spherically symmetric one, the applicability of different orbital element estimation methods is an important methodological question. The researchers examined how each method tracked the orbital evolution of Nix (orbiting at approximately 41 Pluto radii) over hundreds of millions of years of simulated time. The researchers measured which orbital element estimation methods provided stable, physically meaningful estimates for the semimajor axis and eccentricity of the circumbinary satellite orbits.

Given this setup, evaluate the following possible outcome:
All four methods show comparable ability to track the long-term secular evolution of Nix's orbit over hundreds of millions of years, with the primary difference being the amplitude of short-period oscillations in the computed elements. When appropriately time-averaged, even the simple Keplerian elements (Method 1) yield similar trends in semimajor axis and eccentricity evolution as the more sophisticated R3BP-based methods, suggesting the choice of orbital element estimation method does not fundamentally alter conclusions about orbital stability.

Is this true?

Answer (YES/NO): NO